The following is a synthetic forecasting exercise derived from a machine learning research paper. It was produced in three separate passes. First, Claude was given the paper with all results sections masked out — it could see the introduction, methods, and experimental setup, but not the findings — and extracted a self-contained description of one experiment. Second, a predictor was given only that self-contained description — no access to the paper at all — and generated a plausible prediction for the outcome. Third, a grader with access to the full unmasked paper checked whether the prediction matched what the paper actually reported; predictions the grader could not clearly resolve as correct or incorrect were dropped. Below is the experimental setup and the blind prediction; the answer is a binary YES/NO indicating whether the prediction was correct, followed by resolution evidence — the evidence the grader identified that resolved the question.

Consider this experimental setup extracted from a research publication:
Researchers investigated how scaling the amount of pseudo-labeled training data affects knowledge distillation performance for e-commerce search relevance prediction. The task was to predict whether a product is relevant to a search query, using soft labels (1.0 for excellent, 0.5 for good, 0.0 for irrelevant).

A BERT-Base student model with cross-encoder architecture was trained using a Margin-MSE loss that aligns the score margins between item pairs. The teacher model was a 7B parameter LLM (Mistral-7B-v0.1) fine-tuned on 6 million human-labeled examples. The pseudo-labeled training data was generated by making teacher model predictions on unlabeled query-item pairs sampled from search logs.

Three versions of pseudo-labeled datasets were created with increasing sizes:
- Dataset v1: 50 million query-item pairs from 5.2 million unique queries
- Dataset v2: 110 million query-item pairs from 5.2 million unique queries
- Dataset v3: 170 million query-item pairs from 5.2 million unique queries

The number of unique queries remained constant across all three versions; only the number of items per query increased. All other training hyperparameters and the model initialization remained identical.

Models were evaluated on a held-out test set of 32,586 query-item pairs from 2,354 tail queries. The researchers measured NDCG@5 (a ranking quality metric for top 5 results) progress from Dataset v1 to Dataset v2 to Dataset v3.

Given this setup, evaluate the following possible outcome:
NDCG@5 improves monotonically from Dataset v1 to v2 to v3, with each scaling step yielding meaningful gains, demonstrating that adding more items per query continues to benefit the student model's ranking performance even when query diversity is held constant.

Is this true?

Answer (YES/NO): YES